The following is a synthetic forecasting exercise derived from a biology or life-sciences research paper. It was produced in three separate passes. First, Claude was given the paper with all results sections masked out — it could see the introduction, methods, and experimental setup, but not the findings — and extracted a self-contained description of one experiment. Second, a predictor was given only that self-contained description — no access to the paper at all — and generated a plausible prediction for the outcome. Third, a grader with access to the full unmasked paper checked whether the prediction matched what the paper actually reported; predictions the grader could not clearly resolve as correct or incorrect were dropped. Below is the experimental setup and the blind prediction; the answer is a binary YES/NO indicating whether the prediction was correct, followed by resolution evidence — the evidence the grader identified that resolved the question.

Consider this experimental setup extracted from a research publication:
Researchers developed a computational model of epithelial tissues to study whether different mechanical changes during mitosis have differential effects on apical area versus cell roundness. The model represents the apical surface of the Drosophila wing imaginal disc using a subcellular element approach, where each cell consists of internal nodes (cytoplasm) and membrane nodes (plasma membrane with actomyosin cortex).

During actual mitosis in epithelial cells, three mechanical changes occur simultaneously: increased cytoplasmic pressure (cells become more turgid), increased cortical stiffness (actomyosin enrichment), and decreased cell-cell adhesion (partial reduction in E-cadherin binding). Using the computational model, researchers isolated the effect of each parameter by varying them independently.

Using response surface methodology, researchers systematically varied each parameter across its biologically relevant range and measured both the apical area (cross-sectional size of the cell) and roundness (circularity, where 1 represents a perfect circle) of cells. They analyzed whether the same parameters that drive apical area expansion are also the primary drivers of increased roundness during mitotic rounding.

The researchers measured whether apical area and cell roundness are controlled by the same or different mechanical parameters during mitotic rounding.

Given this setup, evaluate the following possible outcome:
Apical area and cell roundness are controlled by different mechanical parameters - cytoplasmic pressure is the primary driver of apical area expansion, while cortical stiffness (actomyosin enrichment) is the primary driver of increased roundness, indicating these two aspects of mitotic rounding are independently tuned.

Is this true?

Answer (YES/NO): NO